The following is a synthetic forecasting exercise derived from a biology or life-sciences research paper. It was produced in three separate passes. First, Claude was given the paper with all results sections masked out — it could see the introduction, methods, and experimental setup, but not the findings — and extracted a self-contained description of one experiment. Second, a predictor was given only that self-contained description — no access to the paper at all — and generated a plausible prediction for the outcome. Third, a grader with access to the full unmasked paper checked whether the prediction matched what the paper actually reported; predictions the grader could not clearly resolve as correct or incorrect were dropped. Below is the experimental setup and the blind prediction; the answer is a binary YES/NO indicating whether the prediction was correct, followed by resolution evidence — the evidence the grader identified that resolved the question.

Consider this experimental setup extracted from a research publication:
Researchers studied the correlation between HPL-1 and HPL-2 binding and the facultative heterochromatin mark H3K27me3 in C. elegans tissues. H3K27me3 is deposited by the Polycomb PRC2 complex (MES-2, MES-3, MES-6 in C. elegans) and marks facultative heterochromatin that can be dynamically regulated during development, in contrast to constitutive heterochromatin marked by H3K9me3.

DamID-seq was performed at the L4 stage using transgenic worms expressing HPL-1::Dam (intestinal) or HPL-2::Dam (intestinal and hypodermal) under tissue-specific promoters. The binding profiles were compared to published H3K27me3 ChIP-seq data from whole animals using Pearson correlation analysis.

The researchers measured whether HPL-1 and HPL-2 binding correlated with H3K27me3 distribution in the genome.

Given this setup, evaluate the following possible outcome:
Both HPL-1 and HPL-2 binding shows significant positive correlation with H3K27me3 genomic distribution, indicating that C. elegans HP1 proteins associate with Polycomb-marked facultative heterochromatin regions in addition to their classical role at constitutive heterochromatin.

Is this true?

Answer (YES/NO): YES